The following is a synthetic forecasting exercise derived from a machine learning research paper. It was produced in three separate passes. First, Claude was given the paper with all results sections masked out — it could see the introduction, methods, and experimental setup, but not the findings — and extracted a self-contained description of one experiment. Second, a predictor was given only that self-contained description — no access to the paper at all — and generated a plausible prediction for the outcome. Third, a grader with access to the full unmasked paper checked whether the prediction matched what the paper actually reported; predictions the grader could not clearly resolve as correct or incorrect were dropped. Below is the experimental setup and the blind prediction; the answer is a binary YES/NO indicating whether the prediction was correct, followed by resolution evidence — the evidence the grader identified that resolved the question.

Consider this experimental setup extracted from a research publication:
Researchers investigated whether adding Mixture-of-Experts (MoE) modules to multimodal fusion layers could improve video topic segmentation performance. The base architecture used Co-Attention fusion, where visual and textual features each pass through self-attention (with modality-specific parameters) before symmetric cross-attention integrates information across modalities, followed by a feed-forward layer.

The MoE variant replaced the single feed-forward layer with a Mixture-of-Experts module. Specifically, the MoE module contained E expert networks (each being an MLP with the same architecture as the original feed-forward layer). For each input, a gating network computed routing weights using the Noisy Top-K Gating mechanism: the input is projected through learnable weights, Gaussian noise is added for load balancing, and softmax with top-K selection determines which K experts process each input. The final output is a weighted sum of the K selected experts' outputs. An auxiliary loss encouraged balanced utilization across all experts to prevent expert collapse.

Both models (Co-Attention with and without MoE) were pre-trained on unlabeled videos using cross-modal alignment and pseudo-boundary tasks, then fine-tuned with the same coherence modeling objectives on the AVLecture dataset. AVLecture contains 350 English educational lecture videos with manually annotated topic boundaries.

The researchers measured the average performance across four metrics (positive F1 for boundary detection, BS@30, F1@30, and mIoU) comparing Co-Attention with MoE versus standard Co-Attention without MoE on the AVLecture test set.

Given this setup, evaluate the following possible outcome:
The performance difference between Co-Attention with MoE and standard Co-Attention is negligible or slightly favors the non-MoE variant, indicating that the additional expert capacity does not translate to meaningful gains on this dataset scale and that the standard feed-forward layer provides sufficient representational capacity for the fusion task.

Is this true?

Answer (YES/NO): NO